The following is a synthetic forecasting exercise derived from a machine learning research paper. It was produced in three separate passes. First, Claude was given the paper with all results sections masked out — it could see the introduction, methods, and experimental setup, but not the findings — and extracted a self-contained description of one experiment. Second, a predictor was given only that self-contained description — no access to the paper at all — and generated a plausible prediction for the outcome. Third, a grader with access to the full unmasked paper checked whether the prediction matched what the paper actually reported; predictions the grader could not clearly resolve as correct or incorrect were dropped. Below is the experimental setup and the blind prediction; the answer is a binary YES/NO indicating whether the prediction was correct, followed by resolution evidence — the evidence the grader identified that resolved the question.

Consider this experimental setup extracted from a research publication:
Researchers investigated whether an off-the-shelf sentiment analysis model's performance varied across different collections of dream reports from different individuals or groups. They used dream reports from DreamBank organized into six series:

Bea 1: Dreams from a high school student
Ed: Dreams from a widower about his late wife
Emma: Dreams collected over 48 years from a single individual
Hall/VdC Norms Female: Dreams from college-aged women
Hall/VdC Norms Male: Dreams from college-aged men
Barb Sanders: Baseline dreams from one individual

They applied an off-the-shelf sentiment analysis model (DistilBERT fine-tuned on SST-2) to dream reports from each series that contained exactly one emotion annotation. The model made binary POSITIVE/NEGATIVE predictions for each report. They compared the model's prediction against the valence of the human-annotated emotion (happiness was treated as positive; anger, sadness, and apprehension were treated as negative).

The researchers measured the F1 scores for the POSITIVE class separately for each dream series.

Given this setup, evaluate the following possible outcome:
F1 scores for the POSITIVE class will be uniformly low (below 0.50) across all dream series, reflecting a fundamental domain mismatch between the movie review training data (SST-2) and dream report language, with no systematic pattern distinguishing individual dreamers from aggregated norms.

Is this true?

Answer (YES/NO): NO